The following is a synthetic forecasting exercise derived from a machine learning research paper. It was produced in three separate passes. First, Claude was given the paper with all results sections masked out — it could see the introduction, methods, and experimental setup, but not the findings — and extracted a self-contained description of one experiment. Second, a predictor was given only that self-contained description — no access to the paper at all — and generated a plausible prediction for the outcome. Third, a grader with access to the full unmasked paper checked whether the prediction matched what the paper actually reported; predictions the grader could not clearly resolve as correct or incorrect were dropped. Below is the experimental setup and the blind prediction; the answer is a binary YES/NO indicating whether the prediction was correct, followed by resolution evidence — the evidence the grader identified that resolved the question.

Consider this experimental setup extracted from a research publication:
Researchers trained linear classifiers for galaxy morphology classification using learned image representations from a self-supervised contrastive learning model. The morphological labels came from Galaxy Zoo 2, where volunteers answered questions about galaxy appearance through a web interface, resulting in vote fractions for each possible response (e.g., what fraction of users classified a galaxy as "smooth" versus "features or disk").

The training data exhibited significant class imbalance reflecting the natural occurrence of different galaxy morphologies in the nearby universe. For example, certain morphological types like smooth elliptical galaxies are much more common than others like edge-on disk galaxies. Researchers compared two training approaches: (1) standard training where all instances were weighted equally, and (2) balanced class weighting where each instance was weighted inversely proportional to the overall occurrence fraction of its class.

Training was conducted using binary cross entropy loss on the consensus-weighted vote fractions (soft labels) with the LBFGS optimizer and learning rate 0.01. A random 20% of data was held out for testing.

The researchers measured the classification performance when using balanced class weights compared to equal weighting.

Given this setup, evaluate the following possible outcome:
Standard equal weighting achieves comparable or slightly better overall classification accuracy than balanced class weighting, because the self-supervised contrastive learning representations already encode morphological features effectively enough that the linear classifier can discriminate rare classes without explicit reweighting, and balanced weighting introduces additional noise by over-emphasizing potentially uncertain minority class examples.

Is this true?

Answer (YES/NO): YES